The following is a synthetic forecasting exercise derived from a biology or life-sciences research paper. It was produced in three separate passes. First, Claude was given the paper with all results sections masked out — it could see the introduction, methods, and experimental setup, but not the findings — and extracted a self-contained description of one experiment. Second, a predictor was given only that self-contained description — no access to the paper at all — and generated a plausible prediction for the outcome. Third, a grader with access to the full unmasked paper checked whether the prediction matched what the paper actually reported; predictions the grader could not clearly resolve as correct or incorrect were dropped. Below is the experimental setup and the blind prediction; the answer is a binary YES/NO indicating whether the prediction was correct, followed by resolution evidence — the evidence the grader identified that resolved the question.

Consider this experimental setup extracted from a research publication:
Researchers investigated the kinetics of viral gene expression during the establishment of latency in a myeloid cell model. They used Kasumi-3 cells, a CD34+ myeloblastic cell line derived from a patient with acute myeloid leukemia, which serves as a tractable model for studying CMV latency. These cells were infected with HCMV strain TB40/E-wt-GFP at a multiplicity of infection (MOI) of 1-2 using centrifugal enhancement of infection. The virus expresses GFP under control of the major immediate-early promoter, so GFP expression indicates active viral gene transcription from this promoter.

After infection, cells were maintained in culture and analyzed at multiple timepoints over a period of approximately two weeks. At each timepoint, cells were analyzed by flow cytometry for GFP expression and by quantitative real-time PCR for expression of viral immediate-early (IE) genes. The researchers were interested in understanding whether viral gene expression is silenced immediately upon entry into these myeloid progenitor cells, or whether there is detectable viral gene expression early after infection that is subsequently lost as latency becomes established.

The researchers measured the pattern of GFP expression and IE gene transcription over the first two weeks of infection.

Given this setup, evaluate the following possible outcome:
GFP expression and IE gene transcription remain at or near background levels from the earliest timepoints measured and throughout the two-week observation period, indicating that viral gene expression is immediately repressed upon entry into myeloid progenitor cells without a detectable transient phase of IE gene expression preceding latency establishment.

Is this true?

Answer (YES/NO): NO